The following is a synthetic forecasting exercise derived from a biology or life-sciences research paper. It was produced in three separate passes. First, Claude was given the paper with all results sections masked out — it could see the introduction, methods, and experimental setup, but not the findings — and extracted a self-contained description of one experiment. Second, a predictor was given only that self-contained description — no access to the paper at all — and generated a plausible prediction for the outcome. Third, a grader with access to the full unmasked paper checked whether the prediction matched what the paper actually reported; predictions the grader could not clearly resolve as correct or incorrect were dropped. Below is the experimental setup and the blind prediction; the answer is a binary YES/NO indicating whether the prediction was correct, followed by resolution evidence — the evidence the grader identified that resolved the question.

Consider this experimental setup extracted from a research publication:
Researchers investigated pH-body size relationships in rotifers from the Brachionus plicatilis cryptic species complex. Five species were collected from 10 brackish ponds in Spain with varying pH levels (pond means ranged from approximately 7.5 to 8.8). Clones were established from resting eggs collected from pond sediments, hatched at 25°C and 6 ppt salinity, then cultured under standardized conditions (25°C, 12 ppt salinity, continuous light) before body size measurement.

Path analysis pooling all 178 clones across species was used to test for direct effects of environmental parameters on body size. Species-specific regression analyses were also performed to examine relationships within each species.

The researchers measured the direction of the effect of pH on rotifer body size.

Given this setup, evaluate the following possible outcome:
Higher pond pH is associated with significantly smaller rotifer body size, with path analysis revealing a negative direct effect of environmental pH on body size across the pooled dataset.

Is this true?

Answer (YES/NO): NO